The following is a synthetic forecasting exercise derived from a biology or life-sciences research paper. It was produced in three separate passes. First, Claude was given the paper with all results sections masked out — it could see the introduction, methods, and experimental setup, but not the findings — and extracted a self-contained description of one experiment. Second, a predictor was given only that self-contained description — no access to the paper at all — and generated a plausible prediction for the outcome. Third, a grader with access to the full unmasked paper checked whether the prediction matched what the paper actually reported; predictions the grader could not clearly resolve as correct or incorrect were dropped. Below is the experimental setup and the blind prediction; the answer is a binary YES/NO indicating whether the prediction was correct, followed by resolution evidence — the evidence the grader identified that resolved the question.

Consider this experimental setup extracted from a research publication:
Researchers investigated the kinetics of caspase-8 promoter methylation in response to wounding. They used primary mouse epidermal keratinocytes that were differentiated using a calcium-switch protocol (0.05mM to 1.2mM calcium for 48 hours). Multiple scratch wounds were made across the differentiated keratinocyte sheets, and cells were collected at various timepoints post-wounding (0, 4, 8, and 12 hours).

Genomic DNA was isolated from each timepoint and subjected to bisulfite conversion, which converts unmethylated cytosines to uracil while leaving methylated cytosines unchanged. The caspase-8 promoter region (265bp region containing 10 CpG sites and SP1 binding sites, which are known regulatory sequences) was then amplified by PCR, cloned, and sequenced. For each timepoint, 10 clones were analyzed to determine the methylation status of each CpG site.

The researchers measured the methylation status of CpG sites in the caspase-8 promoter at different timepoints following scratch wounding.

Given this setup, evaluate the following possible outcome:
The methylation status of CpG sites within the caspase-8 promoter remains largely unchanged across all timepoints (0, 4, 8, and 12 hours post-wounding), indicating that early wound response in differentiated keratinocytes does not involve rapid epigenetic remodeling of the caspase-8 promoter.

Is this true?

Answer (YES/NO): NO